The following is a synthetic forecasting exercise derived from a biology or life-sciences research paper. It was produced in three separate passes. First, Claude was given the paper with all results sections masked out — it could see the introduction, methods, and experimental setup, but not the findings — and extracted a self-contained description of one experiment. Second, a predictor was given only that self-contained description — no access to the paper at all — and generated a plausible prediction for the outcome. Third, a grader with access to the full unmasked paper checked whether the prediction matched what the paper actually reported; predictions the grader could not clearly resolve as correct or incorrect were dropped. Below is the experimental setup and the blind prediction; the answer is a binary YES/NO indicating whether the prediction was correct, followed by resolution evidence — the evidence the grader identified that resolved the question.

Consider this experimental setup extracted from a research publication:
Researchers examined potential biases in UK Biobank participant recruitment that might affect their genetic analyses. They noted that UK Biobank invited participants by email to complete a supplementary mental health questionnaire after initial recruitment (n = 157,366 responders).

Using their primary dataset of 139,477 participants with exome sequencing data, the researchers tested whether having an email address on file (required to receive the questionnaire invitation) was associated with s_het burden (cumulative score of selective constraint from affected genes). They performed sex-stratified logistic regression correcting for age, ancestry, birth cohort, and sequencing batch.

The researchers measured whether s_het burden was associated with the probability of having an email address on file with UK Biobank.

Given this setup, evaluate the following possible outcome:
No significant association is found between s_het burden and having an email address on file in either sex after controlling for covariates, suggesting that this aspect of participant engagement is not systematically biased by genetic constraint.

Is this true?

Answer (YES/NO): NO